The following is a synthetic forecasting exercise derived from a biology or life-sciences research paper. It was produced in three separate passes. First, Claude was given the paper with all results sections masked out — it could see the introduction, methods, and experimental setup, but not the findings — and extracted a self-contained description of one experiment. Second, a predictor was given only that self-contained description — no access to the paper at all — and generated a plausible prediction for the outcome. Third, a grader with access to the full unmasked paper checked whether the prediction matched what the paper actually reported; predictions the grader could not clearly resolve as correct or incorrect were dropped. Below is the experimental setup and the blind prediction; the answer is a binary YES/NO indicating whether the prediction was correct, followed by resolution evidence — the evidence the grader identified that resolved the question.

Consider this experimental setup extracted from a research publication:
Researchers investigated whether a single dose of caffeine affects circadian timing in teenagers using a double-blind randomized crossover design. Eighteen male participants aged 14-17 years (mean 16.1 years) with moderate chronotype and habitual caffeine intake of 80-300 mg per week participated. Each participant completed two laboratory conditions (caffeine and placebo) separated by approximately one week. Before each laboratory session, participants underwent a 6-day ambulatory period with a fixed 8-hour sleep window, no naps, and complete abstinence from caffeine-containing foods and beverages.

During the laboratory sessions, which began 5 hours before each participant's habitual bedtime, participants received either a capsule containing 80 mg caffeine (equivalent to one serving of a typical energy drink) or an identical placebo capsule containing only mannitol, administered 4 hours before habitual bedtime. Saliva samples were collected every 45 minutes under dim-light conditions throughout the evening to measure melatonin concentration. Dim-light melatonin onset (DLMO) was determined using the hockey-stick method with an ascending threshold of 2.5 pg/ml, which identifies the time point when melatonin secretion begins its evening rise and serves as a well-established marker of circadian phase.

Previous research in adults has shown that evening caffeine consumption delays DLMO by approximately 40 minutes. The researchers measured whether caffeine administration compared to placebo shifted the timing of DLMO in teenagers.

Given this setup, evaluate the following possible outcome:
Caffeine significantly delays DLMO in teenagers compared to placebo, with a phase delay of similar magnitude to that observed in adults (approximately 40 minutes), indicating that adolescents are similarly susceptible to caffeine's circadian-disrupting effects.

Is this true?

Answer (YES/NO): NO